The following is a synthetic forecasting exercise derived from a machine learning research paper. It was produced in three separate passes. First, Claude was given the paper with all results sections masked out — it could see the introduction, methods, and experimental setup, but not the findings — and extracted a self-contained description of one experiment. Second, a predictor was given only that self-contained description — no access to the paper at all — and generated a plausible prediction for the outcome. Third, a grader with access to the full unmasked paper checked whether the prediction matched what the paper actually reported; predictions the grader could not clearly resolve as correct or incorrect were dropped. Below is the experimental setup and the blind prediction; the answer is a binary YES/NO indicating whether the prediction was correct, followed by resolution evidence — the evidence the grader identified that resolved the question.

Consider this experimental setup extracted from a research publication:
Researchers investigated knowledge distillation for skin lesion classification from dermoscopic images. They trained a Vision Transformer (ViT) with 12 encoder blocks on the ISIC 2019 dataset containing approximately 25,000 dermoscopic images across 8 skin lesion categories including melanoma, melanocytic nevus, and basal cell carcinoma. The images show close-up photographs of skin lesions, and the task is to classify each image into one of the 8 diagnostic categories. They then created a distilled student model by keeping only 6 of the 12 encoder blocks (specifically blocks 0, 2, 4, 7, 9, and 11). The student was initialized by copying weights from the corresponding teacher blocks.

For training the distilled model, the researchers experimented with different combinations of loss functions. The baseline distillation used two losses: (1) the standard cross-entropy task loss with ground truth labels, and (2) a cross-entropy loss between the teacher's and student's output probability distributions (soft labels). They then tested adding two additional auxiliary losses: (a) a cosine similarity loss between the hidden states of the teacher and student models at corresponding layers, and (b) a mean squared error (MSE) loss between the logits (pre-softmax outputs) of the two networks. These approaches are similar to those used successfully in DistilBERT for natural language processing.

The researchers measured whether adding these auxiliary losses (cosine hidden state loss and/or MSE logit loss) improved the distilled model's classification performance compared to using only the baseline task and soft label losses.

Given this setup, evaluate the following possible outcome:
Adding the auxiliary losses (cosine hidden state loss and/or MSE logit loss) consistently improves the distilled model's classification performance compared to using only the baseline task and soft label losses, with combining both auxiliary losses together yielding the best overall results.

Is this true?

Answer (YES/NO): NO